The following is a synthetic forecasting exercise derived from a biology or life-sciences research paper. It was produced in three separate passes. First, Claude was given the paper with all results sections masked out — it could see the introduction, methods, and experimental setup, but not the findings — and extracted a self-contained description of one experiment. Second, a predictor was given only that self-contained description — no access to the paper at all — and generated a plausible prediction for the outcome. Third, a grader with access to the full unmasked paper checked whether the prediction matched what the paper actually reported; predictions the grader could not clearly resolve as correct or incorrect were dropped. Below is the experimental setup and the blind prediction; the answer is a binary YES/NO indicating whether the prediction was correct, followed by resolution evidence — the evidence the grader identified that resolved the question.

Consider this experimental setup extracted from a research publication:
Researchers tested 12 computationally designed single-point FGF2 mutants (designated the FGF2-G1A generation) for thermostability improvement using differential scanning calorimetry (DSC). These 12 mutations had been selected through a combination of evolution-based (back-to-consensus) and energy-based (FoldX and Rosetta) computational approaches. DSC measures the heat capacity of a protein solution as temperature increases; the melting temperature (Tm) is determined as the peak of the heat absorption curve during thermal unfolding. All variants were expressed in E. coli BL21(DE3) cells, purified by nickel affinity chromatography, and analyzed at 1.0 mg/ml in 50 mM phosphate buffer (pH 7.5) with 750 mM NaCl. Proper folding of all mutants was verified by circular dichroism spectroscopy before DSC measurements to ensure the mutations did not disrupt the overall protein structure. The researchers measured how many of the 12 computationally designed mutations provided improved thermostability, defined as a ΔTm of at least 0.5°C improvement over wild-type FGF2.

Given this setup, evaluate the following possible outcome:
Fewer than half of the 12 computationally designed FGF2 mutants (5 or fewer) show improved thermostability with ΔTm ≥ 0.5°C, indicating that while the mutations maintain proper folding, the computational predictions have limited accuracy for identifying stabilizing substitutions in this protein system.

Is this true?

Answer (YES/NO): NO